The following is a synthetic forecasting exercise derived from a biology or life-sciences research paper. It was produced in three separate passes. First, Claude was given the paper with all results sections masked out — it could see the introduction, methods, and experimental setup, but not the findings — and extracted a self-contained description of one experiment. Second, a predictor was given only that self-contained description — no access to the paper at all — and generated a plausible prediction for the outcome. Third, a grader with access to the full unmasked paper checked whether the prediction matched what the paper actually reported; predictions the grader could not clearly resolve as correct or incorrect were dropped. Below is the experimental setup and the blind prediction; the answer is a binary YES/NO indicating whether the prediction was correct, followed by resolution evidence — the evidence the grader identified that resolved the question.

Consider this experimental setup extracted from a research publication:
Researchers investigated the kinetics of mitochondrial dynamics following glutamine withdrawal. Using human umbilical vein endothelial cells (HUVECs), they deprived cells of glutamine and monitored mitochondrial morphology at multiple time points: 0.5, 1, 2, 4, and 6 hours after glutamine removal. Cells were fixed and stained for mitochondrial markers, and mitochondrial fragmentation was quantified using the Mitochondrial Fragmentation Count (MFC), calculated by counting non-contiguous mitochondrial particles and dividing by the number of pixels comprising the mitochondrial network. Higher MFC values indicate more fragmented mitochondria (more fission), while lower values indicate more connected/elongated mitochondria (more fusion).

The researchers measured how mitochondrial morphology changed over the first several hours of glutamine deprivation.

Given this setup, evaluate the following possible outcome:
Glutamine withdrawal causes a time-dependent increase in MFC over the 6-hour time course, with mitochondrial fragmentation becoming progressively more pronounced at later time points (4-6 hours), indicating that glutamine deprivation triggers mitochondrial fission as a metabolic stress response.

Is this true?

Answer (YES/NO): NO